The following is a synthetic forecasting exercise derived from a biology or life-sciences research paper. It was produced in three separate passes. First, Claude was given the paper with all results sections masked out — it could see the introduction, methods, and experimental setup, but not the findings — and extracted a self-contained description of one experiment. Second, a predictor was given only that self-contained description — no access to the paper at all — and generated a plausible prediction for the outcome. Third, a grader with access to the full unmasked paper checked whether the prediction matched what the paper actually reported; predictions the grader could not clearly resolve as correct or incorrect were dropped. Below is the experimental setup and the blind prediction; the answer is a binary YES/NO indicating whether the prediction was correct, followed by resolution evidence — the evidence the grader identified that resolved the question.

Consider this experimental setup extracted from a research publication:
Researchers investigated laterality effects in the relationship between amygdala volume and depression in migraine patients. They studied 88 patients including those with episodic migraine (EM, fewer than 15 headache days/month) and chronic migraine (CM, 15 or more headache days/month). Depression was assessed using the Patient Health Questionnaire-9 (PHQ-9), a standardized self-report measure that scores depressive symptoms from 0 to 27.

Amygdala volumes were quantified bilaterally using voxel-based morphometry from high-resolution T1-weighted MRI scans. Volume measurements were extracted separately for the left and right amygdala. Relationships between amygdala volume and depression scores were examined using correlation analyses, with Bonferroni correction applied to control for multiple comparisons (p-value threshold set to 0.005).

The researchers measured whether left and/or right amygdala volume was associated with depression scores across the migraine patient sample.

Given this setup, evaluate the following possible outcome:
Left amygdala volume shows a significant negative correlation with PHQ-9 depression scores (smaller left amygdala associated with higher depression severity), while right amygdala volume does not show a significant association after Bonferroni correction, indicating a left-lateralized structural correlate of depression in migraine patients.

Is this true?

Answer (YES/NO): NO